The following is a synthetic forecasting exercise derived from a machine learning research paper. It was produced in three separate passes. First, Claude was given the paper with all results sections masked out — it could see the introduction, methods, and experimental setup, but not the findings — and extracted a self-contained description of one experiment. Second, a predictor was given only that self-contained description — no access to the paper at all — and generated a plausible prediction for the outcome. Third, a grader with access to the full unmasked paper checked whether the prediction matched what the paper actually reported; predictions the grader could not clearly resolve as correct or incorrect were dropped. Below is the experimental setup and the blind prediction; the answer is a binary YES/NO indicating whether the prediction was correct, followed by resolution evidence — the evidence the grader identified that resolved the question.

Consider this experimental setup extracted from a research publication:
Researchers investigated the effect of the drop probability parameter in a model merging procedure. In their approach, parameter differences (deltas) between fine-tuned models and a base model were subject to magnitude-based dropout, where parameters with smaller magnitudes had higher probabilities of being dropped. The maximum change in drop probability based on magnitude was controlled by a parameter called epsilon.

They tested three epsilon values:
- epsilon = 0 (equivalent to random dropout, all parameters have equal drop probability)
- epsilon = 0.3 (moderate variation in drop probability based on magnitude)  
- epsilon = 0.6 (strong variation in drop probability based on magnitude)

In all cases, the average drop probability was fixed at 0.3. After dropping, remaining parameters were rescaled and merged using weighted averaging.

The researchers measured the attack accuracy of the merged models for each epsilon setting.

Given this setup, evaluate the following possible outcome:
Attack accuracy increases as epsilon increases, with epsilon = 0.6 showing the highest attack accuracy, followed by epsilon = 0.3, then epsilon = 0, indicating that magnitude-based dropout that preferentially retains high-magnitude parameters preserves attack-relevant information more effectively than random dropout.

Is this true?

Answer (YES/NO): NO